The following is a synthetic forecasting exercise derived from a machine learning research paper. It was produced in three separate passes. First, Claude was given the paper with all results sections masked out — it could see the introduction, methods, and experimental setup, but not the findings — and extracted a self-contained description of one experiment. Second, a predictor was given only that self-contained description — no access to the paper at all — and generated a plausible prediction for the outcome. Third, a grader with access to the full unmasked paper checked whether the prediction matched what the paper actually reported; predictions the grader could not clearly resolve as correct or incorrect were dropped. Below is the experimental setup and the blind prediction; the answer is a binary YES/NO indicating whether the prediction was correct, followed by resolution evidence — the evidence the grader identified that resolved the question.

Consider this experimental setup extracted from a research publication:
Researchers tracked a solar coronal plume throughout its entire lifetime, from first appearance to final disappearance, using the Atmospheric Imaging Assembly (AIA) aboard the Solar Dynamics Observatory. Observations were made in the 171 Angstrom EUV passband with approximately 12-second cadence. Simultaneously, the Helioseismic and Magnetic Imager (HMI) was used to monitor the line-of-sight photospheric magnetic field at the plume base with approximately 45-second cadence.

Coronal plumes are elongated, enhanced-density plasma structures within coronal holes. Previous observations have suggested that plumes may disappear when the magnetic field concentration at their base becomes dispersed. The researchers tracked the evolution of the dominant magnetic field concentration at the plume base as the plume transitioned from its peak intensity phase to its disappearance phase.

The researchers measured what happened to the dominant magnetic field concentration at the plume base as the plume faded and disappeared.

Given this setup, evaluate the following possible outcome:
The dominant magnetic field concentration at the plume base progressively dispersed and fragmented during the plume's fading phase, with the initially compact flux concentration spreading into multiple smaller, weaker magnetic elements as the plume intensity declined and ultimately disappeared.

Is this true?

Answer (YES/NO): YES